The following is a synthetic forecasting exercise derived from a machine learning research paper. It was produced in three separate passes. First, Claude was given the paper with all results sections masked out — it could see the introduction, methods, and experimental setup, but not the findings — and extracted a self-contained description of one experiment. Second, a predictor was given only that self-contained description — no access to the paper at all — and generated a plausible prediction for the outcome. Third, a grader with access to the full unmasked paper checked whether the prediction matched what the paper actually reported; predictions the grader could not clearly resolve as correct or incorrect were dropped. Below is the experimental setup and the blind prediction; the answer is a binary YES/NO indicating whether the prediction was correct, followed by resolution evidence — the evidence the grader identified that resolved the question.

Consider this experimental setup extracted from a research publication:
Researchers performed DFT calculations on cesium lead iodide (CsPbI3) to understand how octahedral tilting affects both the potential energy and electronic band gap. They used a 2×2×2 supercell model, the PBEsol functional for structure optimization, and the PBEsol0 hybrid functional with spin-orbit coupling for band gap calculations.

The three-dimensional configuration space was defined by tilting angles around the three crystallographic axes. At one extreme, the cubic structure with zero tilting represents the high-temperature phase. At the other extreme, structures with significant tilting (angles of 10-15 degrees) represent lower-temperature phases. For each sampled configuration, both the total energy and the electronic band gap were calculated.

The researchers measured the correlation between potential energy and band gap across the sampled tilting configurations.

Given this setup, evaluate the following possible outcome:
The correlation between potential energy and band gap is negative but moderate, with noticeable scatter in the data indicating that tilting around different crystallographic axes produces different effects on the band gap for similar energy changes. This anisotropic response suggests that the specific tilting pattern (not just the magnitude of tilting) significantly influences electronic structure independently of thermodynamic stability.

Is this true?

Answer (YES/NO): YES